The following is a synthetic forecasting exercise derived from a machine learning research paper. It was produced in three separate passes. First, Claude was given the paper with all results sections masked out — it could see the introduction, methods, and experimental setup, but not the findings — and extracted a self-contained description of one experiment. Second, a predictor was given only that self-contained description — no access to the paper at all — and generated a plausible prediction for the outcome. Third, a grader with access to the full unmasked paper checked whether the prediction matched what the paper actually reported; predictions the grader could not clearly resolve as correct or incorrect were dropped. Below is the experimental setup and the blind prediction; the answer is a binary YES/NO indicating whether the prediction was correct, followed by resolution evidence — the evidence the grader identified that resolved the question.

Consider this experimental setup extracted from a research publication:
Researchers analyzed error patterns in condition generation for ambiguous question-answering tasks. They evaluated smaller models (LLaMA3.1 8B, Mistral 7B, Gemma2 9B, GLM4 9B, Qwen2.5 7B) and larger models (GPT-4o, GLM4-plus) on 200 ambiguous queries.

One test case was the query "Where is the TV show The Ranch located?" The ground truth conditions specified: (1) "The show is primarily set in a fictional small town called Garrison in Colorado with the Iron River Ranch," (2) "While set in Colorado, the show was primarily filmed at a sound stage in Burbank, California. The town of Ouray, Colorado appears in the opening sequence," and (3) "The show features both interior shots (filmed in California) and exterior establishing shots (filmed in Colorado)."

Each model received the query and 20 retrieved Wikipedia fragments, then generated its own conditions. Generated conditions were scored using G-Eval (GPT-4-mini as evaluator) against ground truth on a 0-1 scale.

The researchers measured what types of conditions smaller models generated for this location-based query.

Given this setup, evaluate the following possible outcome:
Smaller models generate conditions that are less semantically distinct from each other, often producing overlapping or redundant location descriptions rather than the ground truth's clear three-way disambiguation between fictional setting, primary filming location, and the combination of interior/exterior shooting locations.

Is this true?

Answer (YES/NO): NO